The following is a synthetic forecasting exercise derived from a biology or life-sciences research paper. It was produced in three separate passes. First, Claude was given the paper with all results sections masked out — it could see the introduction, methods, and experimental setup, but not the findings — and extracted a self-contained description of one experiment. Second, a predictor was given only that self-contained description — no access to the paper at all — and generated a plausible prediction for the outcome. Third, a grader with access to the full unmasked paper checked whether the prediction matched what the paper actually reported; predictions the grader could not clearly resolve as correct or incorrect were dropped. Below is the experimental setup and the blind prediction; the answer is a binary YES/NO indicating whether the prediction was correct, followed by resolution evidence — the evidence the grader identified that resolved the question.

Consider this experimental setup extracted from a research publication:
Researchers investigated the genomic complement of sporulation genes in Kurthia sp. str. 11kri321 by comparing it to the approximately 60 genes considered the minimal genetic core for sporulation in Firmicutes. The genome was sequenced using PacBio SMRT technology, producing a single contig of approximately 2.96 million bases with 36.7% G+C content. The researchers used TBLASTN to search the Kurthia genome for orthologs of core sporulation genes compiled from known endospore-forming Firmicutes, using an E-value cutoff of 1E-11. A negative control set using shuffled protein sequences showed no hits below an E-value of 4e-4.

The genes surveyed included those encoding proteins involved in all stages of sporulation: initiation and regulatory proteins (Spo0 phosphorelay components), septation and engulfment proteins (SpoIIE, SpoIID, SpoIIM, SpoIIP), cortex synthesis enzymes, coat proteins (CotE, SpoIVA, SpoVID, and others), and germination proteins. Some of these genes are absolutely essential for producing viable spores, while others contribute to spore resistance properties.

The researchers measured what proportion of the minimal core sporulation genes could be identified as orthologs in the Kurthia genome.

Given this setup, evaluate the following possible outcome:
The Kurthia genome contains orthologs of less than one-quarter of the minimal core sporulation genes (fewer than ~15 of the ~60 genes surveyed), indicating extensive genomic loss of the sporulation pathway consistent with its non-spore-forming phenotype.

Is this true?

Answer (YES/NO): NO